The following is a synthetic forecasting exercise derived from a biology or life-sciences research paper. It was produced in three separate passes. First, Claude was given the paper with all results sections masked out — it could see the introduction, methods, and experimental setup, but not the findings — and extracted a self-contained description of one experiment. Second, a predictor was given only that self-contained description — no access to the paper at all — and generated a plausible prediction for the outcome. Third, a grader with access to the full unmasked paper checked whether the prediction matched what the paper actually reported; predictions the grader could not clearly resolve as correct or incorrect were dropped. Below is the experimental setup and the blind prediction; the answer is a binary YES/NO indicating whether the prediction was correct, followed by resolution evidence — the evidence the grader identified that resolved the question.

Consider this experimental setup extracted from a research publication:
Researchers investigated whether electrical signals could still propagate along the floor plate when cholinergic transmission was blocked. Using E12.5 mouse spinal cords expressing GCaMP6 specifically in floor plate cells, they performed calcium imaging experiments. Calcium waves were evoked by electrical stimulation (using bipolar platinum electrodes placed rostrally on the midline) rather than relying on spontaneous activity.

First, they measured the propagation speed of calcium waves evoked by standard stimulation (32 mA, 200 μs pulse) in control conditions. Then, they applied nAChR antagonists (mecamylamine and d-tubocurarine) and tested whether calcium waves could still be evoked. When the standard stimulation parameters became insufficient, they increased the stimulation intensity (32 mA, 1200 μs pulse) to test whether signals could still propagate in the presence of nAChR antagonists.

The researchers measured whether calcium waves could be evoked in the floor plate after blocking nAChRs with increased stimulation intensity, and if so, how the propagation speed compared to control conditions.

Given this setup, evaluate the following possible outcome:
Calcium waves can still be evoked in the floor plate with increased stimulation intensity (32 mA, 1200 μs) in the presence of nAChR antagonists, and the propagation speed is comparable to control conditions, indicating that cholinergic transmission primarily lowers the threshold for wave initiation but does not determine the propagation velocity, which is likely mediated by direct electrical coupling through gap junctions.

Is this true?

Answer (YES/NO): NO